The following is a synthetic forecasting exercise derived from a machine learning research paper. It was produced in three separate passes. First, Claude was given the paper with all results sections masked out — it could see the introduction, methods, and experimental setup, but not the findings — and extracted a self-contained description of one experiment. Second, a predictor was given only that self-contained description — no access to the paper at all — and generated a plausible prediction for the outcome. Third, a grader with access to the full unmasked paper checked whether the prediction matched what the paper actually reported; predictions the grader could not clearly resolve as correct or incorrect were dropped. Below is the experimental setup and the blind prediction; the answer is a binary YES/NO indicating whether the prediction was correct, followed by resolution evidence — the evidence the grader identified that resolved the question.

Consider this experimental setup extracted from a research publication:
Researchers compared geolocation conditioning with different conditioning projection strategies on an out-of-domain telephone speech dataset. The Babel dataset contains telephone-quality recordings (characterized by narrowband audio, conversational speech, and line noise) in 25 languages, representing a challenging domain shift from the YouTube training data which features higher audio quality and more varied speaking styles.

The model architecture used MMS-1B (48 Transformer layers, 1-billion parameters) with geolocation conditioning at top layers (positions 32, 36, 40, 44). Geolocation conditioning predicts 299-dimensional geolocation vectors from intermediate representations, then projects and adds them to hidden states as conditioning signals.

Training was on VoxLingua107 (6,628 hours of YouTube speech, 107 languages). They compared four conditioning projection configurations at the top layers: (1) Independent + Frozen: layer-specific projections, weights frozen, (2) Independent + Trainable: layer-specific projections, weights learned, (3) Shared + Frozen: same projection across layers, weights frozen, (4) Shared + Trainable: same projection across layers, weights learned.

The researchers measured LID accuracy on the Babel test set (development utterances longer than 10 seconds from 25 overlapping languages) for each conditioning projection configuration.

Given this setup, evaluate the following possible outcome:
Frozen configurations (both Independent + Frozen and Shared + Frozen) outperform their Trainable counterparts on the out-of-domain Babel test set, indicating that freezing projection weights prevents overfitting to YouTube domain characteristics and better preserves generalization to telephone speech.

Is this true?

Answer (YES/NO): NO